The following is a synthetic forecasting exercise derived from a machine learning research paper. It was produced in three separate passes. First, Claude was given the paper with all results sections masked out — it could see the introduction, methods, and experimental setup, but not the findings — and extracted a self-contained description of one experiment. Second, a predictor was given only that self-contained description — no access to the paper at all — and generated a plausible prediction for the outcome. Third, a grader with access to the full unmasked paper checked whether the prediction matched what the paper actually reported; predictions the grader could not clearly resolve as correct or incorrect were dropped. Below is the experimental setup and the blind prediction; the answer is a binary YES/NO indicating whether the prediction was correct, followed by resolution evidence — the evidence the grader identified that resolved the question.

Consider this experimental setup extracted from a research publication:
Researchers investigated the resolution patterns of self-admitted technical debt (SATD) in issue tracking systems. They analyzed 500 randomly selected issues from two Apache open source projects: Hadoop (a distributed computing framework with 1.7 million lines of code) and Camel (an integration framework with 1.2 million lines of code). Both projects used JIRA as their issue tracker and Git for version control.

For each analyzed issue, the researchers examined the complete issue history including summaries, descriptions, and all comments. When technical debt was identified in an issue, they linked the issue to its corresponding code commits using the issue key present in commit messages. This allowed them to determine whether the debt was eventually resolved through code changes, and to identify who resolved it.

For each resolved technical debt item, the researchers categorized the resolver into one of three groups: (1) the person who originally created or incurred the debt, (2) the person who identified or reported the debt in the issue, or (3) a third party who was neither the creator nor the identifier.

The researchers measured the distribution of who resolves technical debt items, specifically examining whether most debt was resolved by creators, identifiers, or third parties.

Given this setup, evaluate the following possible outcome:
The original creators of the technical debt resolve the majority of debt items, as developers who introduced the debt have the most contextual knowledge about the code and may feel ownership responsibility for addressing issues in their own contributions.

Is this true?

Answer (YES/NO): NO